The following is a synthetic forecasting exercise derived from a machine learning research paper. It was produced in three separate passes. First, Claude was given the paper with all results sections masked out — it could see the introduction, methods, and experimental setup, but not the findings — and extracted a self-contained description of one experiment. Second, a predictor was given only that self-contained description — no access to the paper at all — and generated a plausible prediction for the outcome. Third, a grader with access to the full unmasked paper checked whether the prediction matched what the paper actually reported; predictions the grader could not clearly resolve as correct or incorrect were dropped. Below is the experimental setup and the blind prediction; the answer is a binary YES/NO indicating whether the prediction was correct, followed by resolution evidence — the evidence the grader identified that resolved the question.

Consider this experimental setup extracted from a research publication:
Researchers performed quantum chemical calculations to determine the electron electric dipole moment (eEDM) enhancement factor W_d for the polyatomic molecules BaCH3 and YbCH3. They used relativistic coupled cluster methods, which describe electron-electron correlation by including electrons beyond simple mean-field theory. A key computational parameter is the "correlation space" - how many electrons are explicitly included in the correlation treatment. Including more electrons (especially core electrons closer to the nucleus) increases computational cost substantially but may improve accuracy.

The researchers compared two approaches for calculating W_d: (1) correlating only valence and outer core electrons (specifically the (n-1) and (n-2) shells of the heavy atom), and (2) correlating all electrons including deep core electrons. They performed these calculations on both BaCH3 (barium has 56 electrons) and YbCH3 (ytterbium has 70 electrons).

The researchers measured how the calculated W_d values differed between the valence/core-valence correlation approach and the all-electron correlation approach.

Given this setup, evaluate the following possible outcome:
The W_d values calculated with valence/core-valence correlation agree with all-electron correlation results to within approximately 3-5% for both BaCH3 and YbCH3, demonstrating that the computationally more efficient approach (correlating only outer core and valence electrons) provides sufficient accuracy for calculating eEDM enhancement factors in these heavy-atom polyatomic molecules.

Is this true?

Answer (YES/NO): NO